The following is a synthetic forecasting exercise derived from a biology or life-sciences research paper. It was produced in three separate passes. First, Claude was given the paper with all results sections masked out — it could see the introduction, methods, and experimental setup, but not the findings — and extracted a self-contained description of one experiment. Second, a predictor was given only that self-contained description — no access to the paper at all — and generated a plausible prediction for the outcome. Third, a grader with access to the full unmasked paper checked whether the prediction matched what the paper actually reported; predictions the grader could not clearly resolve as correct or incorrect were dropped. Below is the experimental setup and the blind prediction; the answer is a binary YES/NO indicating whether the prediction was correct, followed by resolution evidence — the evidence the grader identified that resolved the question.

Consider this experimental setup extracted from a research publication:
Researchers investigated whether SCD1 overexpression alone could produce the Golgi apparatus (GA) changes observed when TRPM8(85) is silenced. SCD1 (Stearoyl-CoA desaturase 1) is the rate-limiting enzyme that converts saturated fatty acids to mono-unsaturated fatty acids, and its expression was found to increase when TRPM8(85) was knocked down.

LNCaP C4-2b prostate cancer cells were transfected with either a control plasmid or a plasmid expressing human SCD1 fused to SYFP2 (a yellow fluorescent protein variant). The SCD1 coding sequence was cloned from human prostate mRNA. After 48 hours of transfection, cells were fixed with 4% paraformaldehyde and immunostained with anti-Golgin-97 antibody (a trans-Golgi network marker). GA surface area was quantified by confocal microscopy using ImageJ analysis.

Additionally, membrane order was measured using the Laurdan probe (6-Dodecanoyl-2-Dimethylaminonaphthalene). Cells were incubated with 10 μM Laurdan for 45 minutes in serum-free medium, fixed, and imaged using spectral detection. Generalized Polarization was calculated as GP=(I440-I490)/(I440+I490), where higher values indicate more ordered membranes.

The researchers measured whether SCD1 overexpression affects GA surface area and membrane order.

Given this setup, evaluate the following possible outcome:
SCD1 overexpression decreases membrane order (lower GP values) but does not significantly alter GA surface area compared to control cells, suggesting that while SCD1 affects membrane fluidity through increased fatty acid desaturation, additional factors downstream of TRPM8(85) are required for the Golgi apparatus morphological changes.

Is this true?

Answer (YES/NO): NO